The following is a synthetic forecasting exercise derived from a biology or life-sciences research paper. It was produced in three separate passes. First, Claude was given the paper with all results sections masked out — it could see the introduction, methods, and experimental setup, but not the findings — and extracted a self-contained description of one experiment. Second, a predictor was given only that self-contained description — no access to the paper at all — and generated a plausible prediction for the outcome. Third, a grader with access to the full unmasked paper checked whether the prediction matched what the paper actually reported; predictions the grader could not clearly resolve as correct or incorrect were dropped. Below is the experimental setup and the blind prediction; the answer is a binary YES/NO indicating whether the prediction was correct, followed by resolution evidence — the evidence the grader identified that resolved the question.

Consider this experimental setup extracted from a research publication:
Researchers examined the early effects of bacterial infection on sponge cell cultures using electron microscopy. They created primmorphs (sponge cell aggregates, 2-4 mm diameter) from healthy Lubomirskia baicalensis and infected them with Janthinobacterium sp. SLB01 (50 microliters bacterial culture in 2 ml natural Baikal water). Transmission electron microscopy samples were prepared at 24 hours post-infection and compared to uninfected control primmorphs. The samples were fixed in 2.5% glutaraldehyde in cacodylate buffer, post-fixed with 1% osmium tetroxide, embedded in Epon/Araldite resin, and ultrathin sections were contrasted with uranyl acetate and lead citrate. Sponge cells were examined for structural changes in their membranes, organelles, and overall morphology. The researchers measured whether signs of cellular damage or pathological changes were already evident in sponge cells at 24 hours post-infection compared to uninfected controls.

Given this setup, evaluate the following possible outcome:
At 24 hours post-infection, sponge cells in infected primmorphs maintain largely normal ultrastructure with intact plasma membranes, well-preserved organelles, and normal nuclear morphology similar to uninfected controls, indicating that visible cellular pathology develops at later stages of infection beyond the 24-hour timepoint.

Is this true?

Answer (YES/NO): NO